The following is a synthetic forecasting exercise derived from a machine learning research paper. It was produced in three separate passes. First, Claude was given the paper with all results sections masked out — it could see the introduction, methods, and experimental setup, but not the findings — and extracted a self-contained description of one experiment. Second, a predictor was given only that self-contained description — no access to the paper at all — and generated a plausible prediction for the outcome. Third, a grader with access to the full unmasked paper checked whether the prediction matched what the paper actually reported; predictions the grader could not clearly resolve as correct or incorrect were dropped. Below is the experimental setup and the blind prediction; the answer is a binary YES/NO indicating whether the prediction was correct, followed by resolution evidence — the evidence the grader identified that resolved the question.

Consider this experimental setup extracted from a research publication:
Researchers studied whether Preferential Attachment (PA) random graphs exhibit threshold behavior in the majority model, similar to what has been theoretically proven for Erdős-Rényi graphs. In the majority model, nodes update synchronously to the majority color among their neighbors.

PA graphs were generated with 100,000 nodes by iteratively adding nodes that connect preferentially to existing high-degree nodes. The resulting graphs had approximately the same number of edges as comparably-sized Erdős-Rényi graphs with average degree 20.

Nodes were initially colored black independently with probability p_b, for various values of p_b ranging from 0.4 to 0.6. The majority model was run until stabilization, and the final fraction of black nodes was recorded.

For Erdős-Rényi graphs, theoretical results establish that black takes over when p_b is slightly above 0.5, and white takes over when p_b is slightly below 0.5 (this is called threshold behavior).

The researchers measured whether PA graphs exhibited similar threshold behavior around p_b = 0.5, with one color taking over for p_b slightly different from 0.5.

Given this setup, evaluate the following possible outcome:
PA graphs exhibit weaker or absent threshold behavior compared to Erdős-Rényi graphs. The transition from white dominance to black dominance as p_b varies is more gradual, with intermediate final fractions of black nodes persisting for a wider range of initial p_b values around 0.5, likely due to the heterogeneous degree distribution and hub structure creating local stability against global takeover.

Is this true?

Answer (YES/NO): NO